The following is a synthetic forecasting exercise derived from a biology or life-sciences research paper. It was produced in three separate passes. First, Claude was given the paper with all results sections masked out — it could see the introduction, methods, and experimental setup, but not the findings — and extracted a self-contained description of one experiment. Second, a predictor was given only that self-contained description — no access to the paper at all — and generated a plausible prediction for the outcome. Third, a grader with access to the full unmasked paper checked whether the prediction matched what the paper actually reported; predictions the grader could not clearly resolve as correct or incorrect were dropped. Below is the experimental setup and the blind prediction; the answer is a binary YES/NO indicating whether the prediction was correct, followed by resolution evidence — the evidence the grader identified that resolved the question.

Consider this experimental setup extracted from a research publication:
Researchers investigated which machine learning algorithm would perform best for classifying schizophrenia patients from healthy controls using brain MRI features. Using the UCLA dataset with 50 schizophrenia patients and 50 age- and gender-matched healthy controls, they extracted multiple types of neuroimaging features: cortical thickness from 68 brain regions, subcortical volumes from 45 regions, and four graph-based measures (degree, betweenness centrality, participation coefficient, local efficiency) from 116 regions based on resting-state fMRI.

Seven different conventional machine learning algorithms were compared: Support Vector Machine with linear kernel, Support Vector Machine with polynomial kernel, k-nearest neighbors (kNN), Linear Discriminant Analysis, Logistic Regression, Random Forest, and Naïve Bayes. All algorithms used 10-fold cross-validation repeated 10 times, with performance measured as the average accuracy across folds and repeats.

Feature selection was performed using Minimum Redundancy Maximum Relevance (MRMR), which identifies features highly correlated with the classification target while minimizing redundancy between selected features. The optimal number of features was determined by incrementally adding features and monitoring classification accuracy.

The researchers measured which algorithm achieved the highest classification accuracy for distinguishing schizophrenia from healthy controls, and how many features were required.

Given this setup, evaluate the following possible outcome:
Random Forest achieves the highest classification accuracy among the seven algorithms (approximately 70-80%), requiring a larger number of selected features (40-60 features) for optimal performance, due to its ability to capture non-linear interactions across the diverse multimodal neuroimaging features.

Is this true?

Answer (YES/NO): NO